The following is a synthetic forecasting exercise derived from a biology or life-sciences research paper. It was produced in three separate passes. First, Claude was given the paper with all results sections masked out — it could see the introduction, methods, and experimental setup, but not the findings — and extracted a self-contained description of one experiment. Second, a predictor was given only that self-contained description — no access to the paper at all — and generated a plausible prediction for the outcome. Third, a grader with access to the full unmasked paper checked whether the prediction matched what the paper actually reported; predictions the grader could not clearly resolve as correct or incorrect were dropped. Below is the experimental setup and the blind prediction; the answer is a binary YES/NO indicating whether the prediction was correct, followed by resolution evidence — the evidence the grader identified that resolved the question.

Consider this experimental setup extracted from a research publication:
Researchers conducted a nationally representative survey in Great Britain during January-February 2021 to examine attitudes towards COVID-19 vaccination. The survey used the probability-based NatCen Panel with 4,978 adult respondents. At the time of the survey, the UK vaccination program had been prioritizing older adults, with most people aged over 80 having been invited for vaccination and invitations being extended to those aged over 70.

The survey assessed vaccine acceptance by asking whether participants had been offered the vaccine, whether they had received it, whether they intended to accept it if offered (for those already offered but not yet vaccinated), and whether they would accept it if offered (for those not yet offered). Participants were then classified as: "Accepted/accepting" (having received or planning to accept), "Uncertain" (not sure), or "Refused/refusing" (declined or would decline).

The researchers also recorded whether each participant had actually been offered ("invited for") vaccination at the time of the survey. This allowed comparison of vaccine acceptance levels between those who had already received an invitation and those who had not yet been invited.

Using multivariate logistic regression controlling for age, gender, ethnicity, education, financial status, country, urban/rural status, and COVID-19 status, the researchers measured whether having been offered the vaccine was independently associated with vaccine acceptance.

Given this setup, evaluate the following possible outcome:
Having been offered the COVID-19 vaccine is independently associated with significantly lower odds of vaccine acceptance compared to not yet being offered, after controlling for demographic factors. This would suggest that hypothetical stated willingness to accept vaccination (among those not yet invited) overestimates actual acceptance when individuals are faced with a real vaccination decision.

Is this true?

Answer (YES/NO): NO